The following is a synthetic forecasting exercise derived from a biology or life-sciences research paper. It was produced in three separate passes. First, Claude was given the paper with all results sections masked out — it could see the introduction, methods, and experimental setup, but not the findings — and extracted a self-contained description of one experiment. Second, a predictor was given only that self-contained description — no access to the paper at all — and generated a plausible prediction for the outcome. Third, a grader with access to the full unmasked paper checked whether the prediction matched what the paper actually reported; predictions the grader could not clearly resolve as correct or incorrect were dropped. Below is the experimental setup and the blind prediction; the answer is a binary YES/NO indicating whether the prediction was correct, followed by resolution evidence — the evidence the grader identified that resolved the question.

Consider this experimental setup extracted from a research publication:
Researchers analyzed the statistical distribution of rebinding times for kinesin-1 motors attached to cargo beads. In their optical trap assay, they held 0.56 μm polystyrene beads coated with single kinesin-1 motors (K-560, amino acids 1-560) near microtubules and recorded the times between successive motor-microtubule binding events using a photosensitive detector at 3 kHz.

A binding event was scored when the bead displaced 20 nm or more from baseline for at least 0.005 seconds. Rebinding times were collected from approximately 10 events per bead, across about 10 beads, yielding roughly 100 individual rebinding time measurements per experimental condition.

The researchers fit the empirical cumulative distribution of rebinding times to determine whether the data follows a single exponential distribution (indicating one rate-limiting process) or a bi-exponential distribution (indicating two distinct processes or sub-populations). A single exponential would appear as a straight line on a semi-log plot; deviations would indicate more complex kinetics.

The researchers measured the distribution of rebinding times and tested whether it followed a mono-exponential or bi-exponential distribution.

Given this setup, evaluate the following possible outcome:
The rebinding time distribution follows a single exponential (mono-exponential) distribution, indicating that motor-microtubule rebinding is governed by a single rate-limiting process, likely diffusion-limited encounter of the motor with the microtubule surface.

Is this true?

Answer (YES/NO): NO